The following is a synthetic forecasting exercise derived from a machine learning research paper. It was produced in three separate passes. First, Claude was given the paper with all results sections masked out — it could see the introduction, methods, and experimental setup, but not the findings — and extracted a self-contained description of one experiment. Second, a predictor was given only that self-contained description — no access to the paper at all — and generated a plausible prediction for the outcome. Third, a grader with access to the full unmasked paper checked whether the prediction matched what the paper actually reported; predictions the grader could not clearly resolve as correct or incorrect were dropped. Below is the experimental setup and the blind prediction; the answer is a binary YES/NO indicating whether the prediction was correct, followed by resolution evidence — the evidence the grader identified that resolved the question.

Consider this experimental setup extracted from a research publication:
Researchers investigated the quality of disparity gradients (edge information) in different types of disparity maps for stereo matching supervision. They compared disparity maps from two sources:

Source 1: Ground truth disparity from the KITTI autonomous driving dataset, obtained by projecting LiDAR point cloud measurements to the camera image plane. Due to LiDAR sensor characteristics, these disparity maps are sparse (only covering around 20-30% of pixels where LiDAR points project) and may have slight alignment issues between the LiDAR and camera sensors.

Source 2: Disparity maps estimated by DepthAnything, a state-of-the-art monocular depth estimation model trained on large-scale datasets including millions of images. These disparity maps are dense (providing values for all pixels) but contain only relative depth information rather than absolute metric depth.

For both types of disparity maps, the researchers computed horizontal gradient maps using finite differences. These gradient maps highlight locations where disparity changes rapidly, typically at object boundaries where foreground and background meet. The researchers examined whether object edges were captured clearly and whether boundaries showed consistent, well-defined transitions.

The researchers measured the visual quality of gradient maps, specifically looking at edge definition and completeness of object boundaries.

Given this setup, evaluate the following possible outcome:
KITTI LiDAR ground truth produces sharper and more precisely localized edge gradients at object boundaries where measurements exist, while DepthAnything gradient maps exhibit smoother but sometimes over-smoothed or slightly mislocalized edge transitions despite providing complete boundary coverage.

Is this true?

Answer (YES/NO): NO